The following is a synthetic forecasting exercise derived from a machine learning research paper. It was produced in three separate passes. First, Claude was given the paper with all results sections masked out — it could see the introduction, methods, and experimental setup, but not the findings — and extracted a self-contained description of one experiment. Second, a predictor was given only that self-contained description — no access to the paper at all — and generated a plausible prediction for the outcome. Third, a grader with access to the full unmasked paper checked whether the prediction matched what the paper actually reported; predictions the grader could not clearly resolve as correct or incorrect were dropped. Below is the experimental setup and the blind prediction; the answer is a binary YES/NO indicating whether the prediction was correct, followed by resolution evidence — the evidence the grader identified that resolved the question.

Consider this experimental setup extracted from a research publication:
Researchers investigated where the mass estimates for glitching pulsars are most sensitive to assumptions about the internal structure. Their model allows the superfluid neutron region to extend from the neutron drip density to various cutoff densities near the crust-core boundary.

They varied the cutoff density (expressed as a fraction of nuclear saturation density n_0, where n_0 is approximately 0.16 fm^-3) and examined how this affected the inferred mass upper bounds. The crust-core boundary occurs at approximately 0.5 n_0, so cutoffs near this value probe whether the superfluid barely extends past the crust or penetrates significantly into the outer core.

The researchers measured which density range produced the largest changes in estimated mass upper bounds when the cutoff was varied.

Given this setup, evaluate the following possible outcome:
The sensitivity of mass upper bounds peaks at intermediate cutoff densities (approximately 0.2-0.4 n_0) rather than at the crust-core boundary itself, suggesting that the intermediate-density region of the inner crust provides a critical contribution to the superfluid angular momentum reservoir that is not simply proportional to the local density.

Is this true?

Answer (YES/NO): NO